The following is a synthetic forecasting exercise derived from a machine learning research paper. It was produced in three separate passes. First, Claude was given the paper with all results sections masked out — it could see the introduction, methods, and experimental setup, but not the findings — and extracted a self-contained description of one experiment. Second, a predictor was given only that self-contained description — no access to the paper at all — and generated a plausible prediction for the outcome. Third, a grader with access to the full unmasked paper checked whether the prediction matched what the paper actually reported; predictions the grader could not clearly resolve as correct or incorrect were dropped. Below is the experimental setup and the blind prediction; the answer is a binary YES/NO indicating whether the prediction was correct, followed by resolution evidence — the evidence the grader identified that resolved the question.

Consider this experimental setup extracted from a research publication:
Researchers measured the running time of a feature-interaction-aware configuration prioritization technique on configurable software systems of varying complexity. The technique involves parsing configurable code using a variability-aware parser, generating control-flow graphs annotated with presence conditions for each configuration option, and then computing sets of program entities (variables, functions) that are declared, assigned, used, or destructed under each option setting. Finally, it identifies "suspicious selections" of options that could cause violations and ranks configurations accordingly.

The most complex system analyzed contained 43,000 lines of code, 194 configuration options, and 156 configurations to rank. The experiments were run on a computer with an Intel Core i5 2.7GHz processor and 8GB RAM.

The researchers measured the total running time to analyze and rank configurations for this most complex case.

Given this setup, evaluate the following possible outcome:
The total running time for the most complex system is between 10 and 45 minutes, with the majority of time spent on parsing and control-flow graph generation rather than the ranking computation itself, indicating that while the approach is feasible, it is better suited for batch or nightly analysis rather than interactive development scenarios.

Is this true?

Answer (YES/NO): NO